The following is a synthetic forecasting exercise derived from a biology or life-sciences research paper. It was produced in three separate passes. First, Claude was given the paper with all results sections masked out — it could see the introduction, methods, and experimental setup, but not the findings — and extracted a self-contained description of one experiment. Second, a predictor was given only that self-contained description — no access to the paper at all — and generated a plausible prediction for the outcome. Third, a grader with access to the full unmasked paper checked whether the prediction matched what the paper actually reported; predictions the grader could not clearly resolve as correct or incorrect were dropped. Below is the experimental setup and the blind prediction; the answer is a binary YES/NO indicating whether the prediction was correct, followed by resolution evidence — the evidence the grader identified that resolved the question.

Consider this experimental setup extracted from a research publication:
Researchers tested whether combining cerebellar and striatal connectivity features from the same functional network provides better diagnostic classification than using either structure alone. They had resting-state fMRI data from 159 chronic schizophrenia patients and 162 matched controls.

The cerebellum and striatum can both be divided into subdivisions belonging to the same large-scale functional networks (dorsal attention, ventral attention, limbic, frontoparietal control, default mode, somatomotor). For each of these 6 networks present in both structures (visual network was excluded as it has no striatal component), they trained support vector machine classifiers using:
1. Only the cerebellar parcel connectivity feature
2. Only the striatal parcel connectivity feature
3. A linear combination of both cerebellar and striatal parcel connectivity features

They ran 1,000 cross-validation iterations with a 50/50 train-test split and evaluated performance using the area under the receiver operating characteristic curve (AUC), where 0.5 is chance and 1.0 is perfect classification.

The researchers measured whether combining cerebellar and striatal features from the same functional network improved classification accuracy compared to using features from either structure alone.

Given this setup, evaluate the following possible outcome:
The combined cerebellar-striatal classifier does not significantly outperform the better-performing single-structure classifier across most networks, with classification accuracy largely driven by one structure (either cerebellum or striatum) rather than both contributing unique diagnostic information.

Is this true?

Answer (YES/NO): NO